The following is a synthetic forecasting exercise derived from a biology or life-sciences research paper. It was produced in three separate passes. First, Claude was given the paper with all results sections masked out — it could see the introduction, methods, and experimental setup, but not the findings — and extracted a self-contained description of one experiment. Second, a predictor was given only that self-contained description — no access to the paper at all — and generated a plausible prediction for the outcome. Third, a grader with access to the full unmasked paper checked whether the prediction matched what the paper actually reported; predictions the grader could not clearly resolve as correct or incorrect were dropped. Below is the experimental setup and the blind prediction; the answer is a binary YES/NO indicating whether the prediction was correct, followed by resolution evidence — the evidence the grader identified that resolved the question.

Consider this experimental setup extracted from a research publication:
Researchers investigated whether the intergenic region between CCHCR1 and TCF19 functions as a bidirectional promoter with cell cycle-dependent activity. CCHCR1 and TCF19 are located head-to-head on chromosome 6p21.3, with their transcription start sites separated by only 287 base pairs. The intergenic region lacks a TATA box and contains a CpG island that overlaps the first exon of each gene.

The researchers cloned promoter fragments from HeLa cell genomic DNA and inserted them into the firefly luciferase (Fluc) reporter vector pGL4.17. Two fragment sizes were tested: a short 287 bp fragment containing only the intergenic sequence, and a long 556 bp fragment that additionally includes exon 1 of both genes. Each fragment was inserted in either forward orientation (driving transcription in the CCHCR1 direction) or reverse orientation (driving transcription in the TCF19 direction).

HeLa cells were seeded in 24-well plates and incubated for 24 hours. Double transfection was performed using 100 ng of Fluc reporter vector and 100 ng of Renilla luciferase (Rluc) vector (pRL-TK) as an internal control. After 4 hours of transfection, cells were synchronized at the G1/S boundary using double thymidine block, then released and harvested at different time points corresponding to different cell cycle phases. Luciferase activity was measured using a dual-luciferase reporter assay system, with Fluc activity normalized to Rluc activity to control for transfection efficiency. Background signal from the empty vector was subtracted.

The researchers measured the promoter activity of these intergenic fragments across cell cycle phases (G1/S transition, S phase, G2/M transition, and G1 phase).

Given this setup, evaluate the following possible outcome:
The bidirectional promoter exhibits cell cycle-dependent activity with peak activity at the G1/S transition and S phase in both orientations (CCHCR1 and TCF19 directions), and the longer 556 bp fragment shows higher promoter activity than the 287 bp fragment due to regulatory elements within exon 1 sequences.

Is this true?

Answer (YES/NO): NO